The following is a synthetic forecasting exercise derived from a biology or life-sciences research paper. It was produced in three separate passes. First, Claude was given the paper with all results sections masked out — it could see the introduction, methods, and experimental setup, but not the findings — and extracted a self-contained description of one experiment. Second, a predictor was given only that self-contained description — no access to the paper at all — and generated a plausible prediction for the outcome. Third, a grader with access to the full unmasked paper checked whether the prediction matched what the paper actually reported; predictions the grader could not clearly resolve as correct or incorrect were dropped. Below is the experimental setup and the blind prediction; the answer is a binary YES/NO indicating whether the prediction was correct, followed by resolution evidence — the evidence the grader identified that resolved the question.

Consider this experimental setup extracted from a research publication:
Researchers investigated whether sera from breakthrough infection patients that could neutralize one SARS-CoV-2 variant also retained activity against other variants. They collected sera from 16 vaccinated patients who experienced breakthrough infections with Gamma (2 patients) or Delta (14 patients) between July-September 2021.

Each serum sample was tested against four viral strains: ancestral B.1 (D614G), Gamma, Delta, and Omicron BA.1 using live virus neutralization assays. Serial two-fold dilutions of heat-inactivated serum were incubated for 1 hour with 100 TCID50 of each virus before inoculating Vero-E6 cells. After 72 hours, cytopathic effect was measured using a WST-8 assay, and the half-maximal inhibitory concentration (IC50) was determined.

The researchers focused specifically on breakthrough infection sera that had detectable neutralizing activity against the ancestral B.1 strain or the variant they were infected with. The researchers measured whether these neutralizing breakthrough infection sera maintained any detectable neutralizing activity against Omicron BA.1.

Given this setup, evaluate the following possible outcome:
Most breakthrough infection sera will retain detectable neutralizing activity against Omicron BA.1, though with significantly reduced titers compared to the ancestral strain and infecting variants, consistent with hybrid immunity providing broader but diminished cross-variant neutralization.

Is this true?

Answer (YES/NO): YES